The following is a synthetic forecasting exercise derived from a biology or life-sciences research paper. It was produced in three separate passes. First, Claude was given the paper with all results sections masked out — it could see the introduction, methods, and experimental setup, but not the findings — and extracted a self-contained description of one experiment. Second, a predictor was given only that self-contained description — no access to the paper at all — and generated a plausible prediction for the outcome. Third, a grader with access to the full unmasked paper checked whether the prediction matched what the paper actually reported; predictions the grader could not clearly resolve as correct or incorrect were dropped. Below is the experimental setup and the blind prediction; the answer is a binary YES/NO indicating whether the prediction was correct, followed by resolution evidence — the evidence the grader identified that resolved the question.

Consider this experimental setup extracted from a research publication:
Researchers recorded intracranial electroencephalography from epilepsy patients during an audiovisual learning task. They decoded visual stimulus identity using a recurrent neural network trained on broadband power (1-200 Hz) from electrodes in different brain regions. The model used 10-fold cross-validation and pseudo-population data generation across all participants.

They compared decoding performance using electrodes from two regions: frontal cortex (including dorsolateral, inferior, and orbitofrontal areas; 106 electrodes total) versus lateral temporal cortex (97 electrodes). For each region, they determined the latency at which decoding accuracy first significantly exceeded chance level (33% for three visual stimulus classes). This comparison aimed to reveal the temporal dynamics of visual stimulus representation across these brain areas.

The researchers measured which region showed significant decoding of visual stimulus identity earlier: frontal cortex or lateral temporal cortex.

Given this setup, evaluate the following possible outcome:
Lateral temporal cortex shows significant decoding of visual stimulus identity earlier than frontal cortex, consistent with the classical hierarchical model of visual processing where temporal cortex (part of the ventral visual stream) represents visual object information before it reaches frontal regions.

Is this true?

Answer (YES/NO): NO